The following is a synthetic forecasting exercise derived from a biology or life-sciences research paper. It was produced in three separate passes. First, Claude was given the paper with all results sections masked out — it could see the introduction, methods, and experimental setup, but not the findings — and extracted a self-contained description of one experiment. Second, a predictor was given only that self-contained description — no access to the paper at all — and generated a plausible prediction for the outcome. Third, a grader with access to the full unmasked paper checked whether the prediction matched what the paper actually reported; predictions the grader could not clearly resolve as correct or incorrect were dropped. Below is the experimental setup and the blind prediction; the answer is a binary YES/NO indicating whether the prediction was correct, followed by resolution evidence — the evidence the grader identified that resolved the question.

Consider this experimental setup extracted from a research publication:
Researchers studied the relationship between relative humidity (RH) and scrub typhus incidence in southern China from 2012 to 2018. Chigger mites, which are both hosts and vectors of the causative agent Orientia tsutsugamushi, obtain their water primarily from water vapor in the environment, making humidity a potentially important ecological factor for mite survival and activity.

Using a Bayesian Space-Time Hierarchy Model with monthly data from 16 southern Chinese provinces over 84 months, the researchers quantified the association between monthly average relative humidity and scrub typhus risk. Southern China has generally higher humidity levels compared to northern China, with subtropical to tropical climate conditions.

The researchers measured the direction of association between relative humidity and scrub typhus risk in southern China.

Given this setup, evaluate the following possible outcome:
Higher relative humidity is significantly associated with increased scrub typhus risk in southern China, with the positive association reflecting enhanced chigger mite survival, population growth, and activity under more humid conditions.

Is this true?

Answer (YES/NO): NO